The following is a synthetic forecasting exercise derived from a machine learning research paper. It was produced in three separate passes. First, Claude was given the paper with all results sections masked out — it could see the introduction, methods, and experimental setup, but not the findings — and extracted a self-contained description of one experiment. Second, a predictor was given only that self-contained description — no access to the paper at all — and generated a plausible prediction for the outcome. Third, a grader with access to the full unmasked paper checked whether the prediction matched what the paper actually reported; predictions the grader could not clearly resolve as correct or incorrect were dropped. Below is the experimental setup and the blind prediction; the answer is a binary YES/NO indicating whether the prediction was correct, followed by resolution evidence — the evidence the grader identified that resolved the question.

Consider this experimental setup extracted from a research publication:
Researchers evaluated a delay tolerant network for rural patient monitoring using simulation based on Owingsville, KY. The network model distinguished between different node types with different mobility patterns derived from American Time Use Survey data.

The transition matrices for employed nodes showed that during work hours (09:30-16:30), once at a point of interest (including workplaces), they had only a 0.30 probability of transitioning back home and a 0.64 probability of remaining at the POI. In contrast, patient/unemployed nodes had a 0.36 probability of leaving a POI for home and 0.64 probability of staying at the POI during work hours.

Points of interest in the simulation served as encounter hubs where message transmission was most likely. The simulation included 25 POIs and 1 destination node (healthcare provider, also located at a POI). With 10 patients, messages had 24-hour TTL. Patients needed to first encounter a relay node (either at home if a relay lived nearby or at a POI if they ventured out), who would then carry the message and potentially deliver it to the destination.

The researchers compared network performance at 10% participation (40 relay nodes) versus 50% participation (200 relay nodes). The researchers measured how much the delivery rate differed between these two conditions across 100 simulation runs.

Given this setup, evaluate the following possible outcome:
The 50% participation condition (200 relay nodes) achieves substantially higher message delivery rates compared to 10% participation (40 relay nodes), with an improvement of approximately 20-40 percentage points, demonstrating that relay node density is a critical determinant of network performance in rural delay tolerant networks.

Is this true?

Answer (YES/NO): NO